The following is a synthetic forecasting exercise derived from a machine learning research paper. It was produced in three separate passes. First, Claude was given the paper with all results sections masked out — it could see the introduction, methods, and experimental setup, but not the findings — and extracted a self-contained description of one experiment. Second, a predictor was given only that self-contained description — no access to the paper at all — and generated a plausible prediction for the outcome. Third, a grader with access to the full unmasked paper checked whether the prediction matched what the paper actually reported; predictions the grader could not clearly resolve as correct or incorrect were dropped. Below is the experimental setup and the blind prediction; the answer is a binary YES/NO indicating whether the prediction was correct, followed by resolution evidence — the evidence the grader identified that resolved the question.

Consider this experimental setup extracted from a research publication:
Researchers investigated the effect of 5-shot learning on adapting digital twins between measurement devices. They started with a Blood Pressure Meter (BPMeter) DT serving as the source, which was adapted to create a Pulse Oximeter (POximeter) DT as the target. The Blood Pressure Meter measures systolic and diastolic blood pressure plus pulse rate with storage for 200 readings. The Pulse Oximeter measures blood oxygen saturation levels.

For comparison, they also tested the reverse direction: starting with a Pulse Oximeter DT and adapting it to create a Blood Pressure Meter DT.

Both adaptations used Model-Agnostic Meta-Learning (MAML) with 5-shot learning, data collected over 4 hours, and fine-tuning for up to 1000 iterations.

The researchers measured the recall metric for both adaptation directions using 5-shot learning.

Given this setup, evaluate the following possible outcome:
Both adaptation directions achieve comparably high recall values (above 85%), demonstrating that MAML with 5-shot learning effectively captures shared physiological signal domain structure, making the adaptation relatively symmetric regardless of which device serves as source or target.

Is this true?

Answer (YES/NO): NO